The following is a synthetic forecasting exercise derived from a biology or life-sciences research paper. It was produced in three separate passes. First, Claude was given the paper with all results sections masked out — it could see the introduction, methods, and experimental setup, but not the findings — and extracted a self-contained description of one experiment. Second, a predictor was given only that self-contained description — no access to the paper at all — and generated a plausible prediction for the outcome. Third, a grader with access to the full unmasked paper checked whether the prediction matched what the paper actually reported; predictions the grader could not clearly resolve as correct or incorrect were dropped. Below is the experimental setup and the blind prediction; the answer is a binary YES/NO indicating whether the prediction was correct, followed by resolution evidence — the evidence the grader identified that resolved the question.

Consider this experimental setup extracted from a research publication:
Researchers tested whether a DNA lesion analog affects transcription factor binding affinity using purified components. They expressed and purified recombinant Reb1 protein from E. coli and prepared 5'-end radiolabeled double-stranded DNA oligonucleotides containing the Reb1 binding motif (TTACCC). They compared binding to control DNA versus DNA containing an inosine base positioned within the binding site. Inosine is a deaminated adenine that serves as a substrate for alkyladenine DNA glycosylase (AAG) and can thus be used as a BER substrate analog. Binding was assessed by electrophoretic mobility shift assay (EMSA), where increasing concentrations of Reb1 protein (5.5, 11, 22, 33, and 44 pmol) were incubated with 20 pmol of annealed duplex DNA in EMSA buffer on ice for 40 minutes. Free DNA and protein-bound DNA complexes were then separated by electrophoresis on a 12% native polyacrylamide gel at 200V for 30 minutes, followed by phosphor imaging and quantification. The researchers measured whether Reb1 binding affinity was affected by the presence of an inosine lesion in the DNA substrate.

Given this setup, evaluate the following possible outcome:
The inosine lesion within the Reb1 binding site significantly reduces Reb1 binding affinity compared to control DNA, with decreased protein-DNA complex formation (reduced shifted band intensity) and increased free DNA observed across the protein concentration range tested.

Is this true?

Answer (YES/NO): NO